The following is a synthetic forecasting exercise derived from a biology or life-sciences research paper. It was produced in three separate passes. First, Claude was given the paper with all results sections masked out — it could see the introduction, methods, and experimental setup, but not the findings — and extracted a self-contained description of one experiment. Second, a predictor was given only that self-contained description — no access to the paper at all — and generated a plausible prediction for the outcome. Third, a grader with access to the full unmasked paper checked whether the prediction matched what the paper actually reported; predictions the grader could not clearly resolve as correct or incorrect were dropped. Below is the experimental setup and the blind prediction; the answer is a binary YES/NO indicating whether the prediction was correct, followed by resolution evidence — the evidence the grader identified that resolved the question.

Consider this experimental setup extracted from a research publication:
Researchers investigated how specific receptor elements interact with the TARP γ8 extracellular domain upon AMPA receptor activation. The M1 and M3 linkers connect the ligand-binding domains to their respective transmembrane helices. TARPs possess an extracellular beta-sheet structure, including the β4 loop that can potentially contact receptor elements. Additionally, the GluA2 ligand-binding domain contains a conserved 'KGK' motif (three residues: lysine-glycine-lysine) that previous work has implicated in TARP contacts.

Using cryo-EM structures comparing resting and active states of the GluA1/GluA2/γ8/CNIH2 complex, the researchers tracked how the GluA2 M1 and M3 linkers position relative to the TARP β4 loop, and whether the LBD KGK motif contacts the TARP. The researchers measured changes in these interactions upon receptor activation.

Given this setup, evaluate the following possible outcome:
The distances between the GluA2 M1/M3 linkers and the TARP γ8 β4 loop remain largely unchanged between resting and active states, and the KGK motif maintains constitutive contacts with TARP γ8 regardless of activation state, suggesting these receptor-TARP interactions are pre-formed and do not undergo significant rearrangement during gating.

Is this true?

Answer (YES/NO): NO